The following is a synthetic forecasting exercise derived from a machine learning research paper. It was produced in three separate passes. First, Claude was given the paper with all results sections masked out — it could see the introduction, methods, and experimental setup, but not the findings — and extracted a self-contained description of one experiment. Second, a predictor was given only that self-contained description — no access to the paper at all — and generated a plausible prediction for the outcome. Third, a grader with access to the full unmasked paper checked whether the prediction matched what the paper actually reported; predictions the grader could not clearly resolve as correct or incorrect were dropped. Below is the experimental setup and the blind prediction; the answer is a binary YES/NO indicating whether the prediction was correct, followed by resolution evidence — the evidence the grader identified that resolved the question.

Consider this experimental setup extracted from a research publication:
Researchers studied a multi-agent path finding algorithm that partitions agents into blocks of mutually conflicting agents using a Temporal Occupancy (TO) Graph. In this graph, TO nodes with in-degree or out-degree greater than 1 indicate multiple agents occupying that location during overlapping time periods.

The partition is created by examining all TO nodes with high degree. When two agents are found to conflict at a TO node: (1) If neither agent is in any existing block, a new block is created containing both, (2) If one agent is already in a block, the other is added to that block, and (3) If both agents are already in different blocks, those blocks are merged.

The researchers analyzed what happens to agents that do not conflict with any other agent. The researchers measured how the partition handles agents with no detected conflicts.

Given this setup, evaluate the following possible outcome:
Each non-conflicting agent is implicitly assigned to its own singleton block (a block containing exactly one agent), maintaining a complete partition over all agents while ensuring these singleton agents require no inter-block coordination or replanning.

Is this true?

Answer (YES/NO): YES